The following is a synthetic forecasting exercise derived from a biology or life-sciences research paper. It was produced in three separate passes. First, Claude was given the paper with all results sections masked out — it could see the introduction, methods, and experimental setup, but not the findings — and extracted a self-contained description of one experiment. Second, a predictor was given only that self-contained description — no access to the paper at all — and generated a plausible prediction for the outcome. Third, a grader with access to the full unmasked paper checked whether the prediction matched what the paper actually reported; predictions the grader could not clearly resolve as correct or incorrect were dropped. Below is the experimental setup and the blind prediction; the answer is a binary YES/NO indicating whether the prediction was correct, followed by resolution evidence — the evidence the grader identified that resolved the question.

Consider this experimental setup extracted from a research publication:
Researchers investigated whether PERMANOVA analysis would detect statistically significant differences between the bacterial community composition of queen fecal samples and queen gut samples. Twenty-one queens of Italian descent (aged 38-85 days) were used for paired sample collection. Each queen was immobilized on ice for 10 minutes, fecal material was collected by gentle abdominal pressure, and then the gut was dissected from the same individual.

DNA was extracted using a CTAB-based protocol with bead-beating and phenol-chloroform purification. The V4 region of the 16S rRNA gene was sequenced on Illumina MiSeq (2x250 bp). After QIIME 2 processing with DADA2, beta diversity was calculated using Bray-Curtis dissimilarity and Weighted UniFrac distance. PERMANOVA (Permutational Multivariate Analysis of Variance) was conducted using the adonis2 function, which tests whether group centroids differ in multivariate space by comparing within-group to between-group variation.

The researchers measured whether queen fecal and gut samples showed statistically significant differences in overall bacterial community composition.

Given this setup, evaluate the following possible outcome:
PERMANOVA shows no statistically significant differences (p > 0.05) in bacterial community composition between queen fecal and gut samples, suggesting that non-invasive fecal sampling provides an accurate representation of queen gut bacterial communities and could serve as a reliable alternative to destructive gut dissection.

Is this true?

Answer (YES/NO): YES